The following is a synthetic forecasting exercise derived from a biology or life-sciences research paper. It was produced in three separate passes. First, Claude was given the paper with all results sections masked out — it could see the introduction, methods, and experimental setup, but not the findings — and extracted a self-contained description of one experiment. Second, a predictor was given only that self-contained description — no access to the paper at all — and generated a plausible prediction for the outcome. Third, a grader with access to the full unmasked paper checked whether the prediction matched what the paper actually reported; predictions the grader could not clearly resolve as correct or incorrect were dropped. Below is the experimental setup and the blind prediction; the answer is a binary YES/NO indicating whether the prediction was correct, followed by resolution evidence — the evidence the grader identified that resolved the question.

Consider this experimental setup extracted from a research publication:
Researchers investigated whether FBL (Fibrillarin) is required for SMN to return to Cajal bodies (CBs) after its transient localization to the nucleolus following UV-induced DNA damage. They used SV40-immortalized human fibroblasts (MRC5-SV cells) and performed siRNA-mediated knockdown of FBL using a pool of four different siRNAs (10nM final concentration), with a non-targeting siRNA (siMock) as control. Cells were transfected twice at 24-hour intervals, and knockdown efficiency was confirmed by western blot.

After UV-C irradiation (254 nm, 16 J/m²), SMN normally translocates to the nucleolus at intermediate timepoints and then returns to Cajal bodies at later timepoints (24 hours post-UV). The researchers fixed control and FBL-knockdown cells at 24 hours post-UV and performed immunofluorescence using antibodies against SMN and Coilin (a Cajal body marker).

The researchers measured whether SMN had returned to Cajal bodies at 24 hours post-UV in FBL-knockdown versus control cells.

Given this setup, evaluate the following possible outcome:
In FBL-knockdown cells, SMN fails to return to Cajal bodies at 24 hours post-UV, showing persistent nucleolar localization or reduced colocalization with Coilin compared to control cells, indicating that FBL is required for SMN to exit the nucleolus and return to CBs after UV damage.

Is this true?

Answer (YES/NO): YES